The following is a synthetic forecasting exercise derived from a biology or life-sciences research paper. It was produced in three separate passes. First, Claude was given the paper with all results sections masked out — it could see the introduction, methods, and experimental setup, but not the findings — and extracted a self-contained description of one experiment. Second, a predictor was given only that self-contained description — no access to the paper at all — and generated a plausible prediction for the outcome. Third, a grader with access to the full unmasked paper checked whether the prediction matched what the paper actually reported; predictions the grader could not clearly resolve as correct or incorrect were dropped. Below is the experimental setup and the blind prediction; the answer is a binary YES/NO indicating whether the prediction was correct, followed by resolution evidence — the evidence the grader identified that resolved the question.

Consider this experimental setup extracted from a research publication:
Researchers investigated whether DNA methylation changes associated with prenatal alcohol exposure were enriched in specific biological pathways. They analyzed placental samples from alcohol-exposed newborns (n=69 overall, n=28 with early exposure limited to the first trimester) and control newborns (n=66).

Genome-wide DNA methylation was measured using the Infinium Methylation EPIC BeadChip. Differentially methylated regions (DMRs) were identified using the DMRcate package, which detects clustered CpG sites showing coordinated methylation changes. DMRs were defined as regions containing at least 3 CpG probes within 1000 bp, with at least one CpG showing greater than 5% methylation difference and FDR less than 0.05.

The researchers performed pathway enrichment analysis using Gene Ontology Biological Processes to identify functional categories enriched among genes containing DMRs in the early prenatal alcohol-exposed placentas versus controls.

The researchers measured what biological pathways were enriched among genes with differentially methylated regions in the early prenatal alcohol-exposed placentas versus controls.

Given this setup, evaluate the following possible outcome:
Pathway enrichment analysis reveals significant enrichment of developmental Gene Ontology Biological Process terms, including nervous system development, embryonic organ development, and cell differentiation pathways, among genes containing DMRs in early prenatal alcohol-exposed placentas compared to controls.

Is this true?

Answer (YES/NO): YES